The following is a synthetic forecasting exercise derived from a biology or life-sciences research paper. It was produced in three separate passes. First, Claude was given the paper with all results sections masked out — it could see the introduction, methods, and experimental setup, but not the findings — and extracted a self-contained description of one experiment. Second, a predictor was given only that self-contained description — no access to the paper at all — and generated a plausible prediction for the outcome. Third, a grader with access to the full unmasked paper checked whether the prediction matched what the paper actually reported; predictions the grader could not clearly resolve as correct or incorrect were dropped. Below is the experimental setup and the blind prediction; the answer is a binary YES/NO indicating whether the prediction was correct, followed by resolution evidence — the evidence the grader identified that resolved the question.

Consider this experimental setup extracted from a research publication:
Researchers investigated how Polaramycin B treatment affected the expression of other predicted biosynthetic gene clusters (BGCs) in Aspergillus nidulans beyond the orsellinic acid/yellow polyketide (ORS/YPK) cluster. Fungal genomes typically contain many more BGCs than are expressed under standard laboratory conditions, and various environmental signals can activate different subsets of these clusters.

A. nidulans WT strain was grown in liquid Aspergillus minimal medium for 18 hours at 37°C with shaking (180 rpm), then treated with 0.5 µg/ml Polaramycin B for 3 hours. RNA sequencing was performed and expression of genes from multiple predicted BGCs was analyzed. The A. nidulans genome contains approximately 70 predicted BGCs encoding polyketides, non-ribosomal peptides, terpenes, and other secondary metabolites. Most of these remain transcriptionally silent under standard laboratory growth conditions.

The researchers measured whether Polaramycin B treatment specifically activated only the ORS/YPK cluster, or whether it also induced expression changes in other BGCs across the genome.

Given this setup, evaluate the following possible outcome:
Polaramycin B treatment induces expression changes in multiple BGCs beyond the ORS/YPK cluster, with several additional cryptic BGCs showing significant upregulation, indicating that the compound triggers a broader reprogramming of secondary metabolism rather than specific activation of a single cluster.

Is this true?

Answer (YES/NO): YES